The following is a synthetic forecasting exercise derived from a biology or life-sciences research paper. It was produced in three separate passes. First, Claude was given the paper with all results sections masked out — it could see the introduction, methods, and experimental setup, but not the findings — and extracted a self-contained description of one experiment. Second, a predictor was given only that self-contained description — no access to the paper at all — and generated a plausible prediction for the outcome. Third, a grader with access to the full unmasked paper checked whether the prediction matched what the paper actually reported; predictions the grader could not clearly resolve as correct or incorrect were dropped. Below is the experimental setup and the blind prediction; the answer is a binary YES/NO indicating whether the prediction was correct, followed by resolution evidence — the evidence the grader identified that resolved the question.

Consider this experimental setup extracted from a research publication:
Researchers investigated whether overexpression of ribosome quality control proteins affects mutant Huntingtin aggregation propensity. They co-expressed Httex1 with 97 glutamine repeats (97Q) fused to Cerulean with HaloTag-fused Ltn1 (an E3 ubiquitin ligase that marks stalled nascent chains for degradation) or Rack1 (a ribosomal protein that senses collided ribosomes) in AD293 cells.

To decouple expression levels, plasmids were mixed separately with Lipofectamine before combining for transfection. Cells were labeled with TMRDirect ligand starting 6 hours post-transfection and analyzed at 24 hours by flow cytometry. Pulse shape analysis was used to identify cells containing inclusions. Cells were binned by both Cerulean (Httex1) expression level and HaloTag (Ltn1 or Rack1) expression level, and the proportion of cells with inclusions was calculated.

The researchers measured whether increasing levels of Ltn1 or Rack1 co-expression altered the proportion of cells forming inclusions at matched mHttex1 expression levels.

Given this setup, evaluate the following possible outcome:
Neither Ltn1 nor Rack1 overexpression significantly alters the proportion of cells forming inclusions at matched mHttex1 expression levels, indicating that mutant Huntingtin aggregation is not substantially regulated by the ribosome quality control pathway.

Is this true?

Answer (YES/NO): YES